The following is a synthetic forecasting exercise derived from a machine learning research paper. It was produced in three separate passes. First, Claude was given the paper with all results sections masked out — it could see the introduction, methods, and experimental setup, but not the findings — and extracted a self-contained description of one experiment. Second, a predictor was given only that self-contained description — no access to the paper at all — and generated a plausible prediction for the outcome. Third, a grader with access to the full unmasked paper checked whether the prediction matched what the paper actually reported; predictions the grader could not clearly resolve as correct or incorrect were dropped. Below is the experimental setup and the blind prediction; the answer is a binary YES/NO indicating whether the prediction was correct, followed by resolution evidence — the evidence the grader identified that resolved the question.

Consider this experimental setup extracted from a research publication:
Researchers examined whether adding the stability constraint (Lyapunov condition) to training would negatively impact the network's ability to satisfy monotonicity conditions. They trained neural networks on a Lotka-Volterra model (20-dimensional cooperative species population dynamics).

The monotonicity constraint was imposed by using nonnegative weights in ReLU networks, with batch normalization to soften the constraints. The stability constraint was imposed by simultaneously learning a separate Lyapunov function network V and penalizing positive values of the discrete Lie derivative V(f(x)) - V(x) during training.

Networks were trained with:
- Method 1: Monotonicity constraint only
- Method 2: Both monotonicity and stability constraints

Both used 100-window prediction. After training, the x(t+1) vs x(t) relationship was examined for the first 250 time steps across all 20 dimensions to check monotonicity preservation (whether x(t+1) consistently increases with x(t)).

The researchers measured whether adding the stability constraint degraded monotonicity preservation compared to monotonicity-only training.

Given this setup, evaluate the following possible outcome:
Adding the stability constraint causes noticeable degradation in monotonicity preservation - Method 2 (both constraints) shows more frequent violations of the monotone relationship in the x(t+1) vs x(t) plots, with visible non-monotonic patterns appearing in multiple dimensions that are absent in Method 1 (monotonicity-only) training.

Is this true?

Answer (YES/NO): NO